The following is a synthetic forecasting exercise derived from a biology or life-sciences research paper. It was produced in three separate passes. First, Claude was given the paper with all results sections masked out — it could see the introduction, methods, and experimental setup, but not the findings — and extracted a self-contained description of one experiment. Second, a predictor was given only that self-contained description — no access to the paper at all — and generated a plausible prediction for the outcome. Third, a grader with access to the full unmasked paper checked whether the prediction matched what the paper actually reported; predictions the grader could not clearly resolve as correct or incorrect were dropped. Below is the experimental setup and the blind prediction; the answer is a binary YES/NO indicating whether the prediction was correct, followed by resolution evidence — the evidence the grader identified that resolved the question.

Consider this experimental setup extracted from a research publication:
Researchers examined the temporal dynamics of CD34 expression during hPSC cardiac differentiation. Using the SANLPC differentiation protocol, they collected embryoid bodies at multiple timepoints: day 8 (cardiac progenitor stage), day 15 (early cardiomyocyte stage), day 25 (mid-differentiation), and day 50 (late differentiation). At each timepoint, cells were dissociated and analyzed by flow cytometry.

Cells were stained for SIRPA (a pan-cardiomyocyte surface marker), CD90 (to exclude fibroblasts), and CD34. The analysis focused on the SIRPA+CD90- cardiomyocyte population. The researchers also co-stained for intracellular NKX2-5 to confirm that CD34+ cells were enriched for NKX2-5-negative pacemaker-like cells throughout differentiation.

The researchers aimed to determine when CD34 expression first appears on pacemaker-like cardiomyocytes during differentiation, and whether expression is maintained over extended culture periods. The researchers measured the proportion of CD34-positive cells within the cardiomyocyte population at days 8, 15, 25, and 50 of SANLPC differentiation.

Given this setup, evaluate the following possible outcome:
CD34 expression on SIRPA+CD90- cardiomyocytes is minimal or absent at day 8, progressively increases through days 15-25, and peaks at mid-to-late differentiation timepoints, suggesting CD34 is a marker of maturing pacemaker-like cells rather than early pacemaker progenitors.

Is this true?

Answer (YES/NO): YES